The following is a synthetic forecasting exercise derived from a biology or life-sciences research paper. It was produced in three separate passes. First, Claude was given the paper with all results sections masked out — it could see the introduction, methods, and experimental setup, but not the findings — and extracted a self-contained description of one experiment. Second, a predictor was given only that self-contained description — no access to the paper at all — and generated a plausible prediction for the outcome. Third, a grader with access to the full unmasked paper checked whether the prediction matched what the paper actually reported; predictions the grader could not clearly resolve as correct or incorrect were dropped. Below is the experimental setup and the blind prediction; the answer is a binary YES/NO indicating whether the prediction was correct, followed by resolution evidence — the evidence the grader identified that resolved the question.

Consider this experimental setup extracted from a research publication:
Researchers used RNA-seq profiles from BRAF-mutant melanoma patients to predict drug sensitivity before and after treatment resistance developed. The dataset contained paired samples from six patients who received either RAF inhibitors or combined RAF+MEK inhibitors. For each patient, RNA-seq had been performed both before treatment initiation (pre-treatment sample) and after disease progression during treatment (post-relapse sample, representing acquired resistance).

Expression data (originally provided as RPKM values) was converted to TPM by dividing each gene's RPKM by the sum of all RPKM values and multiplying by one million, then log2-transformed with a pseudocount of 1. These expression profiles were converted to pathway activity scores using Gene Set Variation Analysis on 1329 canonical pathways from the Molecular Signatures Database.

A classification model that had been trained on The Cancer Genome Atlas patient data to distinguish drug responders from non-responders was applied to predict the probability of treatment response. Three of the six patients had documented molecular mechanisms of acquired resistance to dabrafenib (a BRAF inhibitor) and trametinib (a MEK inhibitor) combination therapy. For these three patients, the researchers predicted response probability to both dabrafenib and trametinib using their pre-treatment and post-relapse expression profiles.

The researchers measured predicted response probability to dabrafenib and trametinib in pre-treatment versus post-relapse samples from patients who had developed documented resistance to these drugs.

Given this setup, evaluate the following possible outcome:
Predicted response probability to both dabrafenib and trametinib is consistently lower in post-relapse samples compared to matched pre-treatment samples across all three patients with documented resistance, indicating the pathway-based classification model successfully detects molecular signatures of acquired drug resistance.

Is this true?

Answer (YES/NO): NO